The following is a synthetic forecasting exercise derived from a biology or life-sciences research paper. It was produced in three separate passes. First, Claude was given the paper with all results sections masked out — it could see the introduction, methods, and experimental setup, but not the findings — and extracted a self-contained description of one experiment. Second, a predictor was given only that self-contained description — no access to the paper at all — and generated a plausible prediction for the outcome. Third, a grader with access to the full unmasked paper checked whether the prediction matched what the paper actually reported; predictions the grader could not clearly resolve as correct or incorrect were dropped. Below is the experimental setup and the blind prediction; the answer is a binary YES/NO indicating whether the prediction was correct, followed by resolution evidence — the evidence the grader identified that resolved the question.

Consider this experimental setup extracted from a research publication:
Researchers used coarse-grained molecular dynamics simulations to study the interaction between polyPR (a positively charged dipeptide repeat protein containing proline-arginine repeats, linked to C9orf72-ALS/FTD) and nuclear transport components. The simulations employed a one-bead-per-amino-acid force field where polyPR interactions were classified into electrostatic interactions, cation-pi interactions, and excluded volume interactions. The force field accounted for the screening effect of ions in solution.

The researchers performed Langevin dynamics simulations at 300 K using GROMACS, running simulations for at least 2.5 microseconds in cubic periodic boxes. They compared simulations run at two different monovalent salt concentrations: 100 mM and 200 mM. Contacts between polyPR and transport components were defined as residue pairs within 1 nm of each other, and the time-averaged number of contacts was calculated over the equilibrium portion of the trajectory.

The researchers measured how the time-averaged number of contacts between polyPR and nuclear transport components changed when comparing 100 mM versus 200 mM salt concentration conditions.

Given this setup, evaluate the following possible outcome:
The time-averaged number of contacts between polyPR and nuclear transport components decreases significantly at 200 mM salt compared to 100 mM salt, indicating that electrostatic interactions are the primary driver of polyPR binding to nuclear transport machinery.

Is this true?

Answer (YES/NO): YES